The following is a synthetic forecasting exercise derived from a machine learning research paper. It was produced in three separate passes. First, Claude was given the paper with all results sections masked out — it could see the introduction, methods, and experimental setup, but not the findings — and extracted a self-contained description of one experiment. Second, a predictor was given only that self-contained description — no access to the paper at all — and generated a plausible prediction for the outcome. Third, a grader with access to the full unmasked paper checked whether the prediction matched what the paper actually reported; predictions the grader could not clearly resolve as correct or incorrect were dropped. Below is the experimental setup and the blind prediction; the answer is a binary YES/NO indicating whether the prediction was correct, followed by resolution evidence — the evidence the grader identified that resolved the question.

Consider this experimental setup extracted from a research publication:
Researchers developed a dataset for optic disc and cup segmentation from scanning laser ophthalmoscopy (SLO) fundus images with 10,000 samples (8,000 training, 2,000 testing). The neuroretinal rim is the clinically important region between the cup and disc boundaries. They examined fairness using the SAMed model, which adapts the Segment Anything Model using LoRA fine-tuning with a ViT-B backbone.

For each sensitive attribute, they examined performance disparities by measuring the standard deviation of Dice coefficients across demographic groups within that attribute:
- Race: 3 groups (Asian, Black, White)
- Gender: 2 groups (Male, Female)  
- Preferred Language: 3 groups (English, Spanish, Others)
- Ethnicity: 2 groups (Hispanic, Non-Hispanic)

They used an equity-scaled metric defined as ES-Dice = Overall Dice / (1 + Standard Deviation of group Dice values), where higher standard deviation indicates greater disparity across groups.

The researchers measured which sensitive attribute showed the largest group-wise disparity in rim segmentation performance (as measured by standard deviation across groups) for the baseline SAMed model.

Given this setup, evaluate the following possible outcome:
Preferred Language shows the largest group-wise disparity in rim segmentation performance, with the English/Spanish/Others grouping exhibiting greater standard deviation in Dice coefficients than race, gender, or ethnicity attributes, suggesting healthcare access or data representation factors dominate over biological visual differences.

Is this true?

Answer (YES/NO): NO